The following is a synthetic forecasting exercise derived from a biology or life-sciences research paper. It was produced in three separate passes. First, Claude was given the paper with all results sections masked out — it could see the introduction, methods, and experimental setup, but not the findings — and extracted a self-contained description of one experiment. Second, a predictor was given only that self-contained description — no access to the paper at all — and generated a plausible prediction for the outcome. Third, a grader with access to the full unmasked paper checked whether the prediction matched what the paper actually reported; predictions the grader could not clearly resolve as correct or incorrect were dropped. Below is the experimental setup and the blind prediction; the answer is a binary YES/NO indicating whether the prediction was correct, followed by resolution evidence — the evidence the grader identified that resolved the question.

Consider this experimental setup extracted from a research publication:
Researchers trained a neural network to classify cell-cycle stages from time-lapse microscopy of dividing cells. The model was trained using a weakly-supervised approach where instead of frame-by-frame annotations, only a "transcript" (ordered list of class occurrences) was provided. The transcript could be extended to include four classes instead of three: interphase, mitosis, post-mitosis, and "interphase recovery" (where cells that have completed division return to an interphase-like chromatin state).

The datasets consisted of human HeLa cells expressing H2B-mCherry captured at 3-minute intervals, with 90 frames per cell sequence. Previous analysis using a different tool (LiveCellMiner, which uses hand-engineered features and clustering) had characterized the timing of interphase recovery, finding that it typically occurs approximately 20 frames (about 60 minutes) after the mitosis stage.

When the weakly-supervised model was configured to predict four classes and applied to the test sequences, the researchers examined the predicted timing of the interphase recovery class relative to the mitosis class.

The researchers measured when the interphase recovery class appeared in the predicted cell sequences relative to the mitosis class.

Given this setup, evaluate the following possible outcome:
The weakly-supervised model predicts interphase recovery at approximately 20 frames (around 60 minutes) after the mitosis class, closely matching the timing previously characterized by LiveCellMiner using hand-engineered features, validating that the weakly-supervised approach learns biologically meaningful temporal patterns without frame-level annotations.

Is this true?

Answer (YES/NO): YES